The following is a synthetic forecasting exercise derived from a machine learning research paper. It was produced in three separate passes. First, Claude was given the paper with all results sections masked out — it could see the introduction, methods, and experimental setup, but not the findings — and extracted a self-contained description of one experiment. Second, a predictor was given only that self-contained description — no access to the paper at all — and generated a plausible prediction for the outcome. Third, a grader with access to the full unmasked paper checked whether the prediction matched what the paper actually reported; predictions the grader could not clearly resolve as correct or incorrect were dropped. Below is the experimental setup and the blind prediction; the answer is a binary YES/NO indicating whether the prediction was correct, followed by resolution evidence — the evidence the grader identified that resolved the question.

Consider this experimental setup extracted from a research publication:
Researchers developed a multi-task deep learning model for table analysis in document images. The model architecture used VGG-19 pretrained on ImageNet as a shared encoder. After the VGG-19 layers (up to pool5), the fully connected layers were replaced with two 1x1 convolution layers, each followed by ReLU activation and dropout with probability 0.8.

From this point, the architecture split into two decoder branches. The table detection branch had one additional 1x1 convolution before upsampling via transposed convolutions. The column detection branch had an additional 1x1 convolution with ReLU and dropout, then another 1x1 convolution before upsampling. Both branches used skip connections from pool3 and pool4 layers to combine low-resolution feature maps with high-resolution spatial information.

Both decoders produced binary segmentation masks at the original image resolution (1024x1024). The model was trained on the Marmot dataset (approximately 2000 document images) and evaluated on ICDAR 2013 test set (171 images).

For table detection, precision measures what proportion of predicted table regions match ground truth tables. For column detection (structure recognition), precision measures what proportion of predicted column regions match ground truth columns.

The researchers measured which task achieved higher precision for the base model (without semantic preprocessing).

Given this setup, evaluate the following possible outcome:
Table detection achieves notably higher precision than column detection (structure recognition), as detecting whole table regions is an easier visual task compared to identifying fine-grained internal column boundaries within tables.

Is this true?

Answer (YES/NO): YES